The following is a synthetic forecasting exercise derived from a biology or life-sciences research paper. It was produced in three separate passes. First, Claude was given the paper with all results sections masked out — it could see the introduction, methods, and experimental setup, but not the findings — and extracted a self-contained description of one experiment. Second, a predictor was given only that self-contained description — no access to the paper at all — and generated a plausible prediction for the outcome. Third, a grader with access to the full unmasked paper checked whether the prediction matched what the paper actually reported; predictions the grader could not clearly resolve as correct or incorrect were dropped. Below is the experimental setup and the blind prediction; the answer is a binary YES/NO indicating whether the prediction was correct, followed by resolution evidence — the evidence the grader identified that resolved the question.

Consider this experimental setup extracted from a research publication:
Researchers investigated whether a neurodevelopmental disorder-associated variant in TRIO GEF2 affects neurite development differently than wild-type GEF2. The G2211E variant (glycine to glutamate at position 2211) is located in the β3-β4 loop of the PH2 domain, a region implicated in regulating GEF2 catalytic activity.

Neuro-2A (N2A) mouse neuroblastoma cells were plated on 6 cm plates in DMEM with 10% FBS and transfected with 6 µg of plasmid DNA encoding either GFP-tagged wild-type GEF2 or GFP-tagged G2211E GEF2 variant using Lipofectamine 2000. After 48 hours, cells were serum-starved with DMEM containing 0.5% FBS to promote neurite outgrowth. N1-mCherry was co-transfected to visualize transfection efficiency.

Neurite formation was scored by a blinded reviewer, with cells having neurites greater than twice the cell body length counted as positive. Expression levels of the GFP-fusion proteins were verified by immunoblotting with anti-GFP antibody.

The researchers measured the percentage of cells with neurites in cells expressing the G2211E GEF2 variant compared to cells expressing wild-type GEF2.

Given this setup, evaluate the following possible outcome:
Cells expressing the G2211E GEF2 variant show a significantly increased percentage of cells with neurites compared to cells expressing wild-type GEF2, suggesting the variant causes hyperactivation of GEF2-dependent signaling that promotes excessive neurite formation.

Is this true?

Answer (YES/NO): NO